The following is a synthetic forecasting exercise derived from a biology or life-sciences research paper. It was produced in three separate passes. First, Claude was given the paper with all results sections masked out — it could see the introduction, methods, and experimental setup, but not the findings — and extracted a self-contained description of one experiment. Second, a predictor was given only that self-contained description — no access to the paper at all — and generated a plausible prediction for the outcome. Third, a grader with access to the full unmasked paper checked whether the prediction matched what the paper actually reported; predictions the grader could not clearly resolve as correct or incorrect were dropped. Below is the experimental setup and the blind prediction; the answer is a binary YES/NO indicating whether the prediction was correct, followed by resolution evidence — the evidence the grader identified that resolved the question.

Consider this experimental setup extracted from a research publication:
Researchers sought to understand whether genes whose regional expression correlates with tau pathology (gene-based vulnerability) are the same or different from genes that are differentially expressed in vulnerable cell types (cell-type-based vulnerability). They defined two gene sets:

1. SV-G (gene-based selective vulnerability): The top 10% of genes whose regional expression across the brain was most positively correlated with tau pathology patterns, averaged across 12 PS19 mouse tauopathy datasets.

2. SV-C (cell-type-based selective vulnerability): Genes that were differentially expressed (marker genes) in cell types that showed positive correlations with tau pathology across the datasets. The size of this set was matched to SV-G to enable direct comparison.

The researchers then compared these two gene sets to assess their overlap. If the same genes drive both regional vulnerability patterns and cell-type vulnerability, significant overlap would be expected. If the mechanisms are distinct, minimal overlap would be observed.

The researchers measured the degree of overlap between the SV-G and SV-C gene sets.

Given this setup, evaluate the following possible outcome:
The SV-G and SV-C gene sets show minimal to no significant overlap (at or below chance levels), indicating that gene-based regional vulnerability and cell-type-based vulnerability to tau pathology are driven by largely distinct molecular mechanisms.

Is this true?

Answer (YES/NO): YES